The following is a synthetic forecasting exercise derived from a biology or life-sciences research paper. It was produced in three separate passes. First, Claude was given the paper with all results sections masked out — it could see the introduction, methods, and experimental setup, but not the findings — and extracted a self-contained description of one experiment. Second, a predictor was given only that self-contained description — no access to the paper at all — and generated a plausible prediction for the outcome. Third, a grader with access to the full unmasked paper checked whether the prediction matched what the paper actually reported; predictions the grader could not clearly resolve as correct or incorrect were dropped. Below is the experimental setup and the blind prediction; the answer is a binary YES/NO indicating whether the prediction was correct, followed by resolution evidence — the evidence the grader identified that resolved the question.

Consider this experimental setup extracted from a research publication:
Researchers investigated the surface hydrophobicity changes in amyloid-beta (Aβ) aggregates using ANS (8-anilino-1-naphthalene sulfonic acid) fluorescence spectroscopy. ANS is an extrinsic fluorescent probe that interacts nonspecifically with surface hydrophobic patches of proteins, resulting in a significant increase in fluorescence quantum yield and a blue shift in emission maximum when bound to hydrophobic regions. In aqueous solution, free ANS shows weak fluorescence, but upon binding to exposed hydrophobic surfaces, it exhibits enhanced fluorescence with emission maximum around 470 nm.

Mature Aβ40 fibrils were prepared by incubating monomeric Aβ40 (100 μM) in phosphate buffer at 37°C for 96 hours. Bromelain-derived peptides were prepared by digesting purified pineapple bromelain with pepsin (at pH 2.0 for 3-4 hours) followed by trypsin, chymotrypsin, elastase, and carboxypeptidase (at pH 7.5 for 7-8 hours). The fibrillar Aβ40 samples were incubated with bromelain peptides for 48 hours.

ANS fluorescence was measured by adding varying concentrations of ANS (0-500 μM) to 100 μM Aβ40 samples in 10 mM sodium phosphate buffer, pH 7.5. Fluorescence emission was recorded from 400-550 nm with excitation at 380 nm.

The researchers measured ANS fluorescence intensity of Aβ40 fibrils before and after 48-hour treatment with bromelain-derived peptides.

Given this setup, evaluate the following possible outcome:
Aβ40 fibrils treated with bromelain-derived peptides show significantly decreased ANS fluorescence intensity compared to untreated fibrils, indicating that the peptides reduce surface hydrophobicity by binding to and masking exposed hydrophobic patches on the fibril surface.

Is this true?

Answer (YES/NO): NO